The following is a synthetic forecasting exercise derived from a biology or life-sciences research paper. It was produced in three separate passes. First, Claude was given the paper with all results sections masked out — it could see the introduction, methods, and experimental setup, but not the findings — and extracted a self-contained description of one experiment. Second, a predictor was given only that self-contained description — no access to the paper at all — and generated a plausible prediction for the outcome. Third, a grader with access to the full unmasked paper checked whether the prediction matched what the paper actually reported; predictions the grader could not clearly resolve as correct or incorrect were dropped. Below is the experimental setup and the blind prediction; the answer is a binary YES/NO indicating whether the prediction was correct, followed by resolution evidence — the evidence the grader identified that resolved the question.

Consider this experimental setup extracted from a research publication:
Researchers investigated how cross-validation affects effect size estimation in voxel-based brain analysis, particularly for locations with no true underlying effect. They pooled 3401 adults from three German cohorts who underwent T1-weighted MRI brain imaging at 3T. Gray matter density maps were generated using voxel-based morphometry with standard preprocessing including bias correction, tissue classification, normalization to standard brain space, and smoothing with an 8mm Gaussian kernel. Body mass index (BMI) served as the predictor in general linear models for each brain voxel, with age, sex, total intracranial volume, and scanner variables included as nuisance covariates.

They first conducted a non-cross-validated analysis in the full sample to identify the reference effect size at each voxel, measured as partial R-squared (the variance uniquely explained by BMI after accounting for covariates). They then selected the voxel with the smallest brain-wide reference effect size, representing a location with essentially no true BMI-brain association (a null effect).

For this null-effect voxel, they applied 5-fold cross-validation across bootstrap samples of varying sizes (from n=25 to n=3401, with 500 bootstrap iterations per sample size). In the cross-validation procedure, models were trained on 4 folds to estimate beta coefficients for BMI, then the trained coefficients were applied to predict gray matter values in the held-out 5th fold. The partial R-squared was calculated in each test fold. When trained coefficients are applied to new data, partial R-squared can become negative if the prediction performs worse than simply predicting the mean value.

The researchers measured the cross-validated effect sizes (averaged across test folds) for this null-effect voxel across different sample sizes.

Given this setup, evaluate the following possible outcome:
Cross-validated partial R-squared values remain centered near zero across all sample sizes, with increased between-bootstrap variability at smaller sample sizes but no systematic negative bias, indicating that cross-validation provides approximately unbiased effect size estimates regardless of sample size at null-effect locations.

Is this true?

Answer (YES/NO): NO